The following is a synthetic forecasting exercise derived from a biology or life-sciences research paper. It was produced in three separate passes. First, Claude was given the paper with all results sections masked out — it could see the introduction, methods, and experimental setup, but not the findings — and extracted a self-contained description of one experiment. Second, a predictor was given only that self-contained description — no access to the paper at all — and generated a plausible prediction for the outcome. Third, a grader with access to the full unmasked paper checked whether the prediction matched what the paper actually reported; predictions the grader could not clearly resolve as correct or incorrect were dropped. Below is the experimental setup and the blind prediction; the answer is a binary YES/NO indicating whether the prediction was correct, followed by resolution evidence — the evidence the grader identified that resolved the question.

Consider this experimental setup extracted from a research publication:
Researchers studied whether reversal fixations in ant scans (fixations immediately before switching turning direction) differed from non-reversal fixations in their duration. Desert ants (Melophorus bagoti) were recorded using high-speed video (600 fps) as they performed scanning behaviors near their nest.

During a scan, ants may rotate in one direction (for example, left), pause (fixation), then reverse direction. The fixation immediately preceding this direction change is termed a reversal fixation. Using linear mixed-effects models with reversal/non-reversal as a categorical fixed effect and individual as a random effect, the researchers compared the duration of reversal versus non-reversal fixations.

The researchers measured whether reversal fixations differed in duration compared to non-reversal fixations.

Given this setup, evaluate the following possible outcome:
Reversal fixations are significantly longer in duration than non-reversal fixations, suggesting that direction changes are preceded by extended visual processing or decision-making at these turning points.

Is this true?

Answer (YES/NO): YES